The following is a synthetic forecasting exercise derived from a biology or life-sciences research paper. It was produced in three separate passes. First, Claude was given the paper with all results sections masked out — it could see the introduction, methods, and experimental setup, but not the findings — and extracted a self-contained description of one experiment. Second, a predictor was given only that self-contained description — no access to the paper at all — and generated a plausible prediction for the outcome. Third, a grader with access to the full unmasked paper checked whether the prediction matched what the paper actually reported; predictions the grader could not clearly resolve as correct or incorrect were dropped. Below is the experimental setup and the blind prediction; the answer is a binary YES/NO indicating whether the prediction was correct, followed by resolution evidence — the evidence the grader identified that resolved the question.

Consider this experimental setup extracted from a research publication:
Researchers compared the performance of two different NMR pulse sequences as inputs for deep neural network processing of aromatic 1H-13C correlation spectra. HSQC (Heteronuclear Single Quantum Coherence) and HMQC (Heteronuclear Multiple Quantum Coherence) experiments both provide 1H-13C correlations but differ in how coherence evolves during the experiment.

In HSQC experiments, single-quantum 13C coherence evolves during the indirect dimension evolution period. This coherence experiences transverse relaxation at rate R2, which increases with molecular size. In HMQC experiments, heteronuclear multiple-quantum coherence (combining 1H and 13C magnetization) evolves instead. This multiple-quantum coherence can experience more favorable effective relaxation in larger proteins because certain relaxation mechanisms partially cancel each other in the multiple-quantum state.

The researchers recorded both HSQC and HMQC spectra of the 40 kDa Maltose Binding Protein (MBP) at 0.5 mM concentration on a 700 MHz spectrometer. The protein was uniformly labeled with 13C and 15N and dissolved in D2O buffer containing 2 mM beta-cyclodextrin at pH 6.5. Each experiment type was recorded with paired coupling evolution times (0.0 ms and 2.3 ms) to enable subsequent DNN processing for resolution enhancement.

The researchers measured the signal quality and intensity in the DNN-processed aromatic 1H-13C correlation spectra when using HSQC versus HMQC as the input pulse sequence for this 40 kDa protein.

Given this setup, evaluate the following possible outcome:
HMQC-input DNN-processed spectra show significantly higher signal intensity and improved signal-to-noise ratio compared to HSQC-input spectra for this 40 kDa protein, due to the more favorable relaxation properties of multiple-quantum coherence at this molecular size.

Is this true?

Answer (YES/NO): NO